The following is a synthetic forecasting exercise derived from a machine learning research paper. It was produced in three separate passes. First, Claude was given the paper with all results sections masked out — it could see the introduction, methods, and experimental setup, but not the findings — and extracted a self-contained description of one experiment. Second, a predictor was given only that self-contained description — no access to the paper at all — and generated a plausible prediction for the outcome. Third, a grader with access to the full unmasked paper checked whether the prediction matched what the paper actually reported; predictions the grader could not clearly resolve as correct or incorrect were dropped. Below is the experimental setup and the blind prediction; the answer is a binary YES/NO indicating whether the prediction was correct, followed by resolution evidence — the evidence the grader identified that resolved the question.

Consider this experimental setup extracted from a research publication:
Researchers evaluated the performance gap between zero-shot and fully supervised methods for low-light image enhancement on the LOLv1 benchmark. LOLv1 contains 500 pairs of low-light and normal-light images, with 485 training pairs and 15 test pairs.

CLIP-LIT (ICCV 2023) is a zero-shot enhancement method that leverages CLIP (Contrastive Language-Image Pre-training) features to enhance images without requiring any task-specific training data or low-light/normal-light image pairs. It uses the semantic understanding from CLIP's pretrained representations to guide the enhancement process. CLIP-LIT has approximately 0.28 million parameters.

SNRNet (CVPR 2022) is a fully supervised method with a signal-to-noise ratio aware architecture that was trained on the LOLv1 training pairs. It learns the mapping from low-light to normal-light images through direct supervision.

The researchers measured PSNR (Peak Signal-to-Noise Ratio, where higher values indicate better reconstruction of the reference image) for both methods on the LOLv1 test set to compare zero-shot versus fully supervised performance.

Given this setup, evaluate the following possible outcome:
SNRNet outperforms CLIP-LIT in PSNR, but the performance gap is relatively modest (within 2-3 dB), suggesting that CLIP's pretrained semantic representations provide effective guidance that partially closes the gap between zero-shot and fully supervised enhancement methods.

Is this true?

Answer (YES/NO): NO